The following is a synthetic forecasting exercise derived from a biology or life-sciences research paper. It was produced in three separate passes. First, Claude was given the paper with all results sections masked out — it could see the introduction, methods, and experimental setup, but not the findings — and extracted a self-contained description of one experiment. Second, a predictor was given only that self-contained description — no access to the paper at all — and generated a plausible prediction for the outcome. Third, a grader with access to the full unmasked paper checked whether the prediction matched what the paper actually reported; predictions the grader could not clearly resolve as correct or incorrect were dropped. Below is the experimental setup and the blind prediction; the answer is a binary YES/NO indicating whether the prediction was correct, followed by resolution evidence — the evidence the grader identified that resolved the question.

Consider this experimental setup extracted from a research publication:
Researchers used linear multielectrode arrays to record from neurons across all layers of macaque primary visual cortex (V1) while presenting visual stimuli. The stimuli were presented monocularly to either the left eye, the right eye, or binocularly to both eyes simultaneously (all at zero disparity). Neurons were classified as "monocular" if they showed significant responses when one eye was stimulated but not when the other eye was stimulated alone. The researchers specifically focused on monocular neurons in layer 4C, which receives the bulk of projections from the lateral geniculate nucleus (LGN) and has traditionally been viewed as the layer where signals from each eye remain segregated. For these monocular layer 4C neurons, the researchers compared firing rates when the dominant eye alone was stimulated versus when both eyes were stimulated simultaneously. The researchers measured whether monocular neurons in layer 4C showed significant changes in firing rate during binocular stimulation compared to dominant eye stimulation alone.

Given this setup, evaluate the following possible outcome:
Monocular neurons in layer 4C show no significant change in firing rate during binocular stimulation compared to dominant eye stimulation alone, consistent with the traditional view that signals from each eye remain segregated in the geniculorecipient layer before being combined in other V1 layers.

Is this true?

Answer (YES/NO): NO